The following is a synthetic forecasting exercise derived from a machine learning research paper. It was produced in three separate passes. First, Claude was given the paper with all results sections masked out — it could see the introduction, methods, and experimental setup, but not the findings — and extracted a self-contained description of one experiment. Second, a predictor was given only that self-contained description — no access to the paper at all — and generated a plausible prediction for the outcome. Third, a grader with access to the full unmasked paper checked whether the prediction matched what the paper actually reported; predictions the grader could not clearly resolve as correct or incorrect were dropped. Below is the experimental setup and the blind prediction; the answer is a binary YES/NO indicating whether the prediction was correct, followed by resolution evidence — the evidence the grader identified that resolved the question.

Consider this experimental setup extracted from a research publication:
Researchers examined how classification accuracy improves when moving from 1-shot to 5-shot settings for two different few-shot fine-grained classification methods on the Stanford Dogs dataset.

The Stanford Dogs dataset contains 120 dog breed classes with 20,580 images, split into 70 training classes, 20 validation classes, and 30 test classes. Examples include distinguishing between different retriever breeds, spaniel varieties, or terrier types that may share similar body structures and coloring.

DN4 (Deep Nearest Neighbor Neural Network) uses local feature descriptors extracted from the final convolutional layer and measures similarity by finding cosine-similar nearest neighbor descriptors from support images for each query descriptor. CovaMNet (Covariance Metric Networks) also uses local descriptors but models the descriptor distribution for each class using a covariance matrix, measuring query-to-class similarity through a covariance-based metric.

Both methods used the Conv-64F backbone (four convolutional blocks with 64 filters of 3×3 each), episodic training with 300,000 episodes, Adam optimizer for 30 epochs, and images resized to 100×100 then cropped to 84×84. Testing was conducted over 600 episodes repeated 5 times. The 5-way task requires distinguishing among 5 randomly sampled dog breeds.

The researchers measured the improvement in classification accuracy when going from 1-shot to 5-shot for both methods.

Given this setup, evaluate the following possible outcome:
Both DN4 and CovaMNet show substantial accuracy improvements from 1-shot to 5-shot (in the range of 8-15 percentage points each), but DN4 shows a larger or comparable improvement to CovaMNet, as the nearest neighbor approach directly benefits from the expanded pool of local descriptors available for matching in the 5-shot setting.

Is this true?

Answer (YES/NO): NO